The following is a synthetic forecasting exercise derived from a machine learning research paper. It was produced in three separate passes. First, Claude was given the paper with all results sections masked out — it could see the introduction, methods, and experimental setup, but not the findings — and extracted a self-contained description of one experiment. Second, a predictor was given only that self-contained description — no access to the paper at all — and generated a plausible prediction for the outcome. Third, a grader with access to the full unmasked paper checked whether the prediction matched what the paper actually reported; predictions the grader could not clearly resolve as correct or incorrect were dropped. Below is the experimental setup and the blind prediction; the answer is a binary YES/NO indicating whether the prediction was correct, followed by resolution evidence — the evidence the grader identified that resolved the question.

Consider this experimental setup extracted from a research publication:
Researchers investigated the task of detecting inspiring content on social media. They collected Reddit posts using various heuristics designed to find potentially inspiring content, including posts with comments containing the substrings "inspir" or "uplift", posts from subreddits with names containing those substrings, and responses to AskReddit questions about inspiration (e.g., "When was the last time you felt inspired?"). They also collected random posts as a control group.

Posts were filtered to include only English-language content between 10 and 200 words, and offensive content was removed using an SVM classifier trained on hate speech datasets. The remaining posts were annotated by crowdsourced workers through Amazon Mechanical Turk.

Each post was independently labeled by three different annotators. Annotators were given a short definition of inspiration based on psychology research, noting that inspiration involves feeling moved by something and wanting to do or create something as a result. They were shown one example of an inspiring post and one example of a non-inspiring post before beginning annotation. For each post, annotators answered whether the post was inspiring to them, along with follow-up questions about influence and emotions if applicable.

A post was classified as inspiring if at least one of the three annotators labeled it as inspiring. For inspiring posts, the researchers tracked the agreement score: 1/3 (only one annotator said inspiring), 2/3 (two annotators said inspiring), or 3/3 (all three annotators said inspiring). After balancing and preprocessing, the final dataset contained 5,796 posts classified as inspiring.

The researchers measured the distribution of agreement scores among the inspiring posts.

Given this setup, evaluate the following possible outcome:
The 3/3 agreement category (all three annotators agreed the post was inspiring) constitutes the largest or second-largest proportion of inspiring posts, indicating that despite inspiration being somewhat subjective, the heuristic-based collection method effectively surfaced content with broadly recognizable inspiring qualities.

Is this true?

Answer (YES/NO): YES